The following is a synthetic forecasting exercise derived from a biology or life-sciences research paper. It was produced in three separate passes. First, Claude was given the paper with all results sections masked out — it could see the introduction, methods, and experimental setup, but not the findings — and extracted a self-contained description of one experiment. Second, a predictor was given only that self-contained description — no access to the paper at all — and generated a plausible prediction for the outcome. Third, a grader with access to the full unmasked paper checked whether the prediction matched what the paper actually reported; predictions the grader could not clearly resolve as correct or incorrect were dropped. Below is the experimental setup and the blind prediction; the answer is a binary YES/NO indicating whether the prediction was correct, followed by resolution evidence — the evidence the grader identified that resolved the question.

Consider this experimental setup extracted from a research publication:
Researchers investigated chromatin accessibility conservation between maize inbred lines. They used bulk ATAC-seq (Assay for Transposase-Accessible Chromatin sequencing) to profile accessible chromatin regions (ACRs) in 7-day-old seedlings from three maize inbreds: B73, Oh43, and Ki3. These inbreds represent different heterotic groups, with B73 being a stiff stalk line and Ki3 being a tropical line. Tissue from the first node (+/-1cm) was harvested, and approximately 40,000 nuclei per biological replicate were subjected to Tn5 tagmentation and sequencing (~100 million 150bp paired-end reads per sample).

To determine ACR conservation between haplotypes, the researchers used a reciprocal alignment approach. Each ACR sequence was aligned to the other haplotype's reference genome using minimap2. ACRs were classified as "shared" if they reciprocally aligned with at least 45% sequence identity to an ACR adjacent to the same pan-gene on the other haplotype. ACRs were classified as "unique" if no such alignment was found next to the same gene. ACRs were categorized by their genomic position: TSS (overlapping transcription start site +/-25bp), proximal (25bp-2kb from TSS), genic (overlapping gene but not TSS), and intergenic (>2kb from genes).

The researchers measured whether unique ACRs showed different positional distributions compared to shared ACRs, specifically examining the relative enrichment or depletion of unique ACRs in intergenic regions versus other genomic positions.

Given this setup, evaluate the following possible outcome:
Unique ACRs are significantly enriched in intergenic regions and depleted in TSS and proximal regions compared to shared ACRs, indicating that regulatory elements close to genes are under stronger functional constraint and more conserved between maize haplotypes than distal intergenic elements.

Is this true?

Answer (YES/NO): NO